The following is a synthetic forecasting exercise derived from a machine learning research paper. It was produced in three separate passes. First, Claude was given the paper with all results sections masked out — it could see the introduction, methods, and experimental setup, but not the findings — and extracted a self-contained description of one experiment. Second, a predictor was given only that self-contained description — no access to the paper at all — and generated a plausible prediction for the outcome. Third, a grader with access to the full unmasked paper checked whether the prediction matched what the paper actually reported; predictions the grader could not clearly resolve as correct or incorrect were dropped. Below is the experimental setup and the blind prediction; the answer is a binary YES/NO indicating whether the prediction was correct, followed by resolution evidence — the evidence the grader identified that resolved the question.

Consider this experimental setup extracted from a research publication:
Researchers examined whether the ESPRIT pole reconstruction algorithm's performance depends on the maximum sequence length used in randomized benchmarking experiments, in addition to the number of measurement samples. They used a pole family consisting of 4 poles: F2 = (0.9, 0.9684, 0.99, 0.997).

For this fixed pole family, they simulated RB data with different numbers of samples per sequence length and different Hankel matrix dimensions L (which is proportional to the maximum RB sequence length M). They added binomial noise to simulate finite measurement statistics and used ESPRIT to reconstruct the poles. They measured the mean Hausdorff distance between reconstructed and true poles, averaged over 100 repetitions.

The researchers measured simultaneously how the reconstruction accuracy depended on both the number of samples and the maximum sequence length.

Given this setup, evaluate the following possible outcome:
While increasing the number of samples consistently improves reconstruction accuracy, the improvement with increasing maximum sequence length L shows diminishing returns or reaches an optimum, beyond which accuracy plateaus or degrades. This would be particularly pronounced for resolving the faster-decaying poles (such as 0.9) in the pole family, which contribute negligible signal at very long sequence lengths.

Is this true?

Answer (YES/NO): NO